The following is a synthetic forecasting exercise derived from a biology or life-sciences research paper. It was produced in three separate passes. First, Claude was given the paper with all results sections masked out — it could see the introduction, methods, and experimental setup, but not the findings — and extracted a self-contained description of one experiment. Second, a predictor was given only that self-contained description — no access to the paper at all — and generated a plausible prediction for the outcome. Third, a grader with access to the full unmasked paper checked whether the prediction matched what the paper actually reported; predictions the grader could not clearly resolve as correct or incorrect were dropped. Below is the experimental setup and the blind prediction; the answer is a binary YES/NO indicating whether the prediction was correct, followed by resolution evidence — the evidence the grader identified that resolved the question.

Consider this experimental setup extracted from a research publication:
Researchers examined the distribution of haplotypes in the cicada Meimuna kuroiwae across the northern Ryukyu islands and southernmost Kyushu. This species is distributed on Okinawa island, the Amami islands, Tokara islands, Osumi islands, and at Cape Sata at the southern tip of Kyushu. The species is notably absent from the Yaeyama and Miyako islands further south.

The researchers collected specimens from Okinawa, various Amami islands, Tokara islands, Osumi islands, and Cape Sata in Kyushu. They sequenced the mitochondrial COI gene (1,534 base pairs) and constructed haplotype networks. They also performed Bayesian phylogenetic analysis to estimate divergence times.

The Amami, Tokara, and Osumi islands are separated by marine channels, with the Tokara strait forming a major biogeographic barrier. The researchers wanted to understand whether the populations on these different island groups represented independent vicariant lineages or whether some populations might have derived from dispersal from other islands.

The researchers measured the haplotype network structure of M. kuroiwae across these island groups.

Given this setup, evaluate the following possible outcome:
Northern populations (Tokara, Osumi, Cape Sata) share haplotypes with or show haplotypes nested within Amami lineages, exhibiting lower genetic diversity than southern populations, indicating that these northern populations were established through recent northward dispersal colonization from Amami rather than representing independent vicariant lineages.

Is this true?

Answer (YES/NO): YES